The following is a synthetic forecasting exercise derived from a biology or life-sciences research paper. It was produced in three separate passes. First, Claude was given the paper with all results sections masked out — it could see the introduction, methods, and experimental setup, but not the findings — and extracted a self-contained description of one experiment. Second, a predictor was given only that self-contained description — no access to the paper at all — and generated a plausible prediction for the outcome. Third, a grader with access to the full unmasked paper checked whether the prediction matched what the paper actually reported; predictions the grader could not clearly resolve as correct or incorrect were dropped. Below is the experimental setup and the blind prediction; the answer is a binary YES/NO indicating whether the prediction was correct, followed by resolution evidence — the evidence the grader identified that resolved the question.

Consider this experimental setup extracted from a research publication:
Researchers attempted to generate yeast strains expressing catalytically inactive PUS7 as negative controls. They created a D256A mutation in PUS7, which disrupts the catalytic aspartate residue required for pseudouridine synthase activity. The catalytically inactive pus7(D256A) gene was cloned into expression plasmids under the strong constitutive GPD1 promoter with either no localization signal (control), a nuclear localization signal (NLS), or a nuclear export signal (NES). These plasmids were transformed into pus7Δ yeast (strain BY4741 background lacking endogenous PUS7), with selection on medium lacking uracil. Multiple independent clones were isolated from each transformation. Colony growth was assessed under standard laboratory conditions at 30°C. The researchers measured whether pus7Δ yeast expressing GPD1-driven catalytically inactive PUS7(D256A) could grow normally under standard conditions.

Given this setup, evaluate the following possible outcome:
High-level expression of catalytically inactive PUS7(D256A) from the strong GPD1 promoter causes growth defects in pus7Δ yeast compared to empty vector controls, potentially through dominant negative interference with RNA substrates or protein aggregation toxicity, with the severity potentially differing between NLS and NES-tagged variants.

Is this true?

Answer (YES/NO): YES